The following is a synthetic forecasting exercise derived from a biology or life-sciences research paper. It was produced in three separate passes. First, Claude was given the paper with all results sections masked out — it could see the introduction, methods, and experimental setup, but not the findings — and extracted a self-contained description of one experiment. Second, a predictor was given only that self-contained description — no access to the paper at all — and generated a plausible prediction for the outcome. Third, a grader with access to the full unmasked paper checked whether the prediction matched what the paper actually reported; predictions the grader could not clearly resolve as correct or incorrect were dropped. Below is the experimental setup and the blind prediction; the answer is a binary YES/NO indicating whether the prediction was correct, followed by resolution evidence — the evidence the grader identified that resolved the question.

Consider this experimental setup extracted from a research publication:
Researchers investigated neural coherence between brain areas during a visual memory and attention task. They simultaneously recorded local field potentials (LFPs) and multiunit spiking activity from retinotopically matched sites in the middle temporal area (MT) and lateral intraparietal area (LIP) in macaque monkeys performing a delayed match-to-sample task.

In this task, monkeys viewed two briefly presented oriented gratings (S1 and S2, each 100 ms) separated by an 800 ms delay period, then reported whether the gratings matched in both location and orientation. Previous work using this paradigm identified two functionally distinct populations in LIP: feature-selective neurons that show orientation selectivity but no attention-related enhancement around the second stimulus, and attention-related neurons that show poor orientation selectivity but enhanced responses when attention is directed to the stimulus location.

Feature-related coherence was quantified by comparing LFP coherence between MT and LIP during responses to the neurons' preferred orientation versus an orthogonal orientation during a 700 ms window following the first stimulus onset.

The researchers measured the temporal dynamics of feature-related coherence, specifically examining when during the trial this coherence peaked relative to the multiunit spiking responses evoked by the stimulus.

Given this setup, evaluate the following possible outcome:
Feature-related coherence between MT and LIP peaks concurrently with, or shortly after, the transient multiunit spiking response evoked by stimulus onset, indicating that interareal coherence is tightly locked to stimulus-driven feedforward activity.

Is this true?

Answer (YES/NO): NO